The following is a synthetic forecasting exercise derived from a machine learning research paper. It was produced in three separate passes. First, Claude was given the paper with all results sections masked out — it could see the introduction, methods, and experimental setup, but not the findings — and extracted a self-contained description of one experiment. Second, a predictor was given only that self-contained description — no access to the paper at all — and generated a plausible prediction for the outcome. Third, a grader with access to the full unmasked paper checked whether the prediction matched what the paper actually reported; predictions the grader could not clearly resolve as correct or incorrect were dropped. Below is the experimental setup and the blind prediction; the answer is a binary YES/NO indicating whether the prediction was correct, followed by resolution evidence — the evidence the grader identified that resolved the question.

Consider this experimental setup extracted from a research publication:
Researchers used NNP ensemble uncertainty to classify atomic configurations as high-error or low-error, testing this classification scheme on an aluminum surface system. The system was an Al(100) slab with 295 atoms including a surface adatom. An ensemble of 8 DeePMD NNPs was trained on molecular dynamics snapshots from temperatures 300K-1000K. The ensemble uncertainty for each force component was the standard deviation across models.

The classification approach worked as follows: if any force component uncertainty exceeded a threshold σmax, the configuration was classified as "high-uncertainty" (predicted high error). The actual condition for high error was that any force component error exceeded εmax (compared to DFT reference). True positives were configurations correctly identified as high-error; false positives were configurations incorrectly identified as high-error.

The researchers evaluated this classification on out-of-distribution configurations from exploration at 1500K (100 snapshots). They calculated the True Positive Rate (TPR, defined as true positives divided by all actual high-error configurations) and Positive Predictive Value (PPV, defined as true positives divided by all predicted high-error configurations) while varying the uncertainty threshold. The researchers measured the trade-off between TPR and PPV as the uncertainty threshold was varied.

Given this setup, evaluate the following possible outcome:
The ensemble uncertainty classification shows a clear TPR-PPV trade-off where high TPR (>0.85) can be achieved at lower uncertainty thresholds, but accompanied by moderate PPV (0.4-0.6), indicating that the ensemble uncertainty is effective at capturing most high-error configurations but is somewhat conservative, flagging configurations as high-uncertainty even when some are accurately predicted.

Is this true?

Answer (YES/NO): NO